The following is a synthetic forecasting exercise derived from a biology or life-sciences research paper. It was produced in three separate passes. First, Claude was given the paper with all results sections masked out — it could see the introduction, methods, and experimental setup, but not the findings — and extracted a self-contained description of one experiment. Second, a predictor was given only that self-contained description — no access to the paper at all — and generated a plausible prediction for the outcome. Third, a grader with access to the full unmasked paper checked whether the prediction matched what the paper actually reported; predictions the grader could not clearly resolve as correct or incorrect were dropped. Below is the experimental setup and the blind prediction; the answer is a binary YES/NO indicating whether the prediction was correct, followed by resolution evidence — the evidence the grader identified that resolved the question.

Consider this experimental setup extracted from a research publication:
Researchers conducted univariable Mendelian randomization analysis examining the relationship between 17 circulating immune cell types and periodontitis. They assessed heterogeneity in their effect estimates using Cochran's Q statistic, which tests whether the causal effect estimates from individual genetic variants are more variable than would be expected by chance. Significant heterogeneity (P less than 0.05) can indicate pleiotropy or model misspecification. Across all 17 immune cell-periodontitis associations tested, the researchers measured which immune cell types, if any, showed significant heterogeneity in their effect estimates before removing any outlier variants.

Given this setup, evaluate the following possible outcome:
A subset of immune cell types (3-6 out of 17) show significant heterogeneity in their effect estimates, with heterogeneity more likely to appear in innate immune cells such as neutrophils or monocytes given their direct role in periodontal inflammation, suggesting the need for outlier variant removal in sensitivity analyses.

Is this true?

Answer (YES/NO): NO